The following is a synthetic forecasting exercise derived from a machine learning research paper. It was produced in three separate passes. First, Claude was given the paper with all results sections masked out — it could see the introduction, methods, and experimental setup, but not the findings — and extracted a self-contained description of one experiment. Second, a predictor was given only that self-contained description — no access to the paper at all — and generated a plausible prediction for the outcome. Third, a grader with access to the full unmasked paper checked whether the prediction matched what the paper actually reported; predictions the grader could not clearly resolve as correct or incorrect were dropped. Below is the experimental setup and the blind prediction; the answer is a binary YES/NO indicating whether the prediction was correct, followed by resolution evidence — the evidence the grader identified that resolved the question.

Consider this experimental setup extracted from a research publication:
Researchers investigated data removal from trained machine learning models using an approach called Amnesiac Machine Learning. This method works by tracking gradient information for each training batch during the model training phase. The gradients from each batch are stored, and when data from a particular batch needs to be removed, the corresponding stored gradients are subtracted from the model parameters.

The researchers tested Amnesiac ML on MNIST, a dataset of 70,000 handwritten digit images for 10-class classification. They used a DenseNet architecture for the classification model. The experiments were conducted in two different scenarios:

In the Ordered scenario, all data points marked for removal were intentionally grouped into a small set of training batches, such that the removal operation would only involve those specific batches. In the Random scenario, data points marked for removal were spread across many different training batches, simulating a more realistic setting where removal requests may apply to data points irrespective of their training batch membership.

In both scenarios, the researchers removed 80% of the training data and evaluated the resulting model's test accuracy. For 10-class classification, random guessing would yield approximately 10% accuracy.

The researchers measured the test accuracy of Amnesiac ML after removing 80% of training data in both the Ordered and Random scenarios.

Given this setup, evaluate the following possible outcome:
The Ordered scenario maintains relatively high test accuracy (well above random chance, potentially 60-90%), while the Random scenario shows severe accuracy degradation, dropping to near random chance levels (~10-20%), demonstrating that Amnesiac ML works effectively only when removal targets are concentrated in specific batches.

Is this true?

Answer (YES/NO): NO